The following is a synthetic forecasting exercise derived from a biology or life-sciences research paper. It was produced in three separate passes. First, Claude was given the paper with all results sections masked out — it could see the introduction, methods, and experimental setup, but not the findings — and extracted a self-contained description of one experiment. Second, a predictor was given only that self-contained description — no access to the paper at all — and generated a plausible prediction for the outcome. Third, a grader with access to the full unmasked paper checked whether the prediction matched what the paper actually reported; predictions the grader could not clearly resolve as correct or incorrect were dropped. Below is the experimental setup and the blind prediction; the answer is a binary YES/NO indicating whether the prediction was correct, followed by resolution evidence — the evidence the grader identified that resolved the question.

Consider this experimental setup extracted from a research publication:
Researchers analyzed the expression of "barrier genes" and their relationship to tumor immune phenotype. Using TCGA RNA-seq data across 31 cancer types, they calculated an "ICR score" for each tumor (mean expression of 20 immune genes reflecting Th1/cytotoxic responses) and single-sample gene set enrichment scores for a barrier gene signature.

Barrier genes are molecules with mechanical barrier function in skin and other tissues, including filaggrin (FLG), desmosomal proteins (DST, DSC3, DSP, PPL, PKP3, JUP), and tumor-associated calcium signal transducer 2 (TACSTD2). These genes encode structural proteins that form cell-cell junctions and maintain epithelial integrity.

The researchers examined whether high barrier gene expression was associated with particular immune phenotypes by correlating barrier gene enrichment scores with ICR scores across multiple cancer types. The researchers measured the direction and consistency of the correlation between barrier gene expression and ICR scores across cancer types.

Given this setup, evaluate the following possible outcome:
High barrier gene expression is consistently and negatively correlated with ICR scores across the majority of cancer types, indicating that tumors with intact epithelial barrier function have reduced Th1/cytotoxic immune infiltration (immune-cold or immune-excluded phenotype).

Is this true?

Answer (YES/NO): YES